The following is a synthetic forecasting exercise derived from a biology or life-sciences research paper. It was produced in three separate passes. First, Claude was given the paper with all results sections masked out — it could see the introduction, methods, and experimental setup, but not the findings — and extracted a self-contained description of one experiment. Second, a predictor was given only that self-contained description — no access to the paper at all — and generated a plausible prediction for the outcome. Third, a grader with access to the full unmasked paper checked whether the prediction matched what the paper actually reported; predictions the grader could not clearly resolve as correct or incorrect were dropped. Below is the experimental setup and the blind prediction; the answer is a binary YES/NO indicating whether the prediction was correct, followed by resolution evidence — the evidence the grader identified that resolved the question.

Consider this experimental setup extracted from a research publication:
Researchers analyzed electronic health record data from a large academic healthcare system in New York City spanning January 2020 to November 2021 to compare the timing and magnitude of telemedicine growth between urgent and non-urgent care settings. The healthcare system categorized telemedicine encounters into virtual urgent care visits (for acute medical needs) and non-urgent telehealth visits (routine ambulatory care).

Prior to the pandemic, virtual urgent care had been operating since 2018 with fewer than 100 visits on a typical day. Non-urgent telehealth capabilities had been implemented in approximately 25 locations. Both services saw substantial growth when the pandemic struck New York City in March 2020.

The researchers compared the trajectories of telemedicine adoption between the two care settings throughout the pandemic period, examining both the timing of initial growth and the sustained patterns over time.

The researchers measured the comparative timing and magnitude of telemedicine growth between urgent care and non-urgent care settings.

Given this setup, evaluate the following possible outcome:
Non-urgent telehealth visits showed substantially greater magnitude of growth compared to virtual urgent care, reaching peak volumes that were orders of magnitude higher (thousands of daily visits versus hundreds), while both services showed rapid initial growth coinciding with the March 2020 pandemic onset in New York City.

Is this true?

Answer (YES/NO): NO